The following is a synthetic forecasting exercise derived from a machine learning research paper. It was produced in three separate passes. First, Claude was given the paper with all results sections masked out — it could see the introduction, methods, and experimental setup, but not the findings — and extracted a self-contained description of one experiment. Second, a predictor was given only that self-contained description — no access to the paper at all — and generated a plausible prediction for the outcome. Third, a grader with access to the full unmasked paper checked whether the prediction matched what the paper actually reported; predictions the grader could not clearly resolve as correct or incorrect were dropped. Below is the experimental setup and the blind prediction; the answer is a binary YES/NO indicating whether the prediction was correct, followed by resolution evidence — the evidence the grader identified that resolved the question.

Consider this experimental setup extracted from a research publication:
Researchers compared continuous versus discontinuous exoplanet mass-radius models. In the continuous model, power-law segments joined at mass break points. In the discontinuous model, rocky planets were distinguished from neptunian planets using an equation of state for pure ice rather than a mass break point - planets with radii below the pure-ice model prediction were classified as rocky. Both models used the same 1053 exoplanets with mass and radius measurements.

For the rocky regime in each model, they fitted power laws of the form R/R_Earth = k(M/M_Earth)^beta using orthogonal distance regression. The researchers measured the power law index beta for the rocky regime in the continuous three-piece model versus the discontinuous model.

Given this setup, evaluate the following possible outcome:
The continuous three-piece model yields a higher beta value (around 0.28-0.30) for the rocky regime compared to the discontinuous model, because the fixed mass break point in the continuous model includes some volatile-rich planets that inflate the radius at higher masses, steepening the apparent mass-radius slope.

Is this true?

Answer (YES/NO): NO